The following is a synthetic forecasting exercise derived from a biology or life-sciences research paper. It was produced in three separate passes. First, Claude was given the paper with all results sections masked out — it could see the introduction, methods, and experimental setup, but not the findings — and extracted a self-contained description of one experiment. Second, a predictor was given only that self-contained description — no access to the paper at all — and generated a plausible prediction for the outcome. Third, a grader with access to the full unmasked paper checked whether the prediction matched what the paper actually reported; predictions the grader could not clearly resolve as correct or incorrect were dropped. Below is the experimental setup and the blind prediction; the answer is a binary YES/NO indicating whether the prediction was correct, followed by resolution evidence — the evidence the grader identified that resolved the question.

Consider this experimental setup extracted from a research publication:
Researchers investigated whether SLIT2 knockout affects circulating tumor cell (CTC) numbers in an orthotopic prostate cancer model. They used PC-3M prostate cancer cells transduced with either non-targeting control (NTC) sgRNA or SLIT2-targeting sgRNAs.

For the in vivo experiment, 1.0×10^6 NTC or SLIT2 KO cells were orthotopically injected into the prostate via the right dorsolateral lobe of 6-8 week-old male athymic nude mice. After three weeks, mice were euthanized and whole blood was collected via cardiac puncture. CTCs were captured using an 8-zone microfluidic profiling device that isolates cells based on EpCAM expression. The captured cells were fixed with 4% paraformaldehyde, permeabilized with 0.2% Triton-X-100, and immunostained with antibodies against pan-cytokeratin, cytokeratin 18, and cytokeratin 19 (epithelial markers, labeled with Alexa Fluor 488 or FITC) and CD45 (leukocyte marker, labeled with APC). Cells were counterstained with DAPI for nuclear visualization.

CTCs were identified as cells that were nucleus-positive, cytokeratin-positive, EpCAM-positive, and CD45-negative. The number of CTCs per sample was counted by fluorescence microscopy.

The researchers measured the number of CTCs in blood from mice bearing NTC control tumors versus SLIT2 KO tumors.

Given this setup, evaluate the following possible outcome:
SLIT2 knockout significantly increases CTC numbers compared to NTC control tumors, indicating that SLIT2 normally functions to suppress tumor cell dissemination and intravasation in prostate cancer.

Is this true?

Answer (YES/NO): YES